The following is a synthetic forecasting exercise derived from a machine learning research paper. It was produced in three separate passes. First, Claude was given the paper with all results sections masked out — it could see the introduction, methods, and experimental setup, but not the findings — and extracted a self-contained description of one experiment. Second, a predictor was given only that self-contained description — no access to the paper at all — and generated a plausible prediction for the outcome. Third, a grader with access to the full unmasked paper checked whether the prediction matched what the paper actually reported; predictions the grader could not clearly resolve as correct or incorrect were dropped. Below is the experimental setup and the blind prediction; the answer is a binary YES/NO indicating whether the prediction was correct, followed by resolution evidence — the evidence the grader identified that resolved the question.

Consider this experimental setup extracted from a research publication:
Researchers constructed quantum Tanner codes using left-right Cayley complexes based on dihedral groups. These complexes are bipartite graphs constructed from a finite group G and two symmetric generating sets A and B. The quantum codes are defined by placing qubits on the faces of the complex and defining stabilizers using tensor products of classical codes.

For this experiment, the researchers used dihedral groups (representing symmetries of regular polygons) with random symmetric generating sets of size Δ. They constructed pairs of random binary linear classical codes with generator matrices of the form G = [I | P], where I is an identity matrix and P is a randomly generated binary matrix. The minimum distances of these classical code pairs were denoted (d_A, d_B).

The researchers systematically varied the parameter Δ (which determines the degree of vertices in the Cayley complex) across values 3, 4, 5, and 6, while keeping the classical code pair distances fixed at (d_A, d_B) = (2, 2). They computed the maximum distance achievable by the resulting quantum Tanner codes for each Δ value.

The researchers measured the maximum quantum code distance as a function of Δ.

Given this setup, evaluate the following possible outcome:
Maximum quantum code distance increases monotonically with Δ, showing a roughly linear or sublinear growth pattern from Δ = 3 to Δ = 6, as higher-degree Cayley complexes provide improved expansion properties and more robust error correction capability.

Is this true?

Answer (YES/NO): NO